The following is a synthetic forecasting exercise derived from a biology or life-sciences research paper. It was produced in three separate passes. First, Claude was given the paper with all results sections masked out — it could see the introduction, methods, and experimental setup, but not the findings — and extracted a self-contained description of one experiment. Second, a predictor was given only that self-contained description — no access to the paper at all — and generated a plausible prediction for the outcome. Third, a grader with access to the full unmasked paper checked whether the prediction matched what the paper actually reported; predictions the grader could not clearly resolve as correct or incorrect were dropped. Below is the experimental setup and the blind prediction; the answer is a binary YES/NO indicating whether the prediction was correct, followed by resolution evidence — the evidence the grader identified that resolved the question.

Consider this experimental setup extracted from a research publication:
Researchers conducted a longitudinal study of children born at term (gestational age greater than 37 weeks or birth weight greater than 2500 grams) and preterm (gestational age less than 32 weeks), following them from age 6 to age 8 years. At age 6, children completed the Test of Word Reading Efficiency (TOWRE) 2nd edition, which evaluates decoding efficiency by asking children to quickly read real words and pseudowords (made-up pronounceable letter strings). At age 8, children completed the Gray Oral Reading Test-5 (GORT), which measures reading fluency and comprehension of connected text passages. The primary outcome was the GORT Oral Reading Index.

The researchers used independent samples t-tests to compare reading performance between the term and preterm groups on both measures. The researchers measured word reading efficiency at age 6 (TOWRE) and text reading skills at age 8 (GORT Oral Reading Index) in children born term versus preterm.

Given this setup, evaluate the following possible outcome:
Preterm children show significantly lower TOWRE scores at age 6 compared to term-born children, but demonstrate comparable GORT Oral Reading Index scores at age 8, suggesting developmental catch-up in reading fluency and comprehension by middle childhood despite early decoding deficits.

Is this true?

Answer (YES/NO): NO